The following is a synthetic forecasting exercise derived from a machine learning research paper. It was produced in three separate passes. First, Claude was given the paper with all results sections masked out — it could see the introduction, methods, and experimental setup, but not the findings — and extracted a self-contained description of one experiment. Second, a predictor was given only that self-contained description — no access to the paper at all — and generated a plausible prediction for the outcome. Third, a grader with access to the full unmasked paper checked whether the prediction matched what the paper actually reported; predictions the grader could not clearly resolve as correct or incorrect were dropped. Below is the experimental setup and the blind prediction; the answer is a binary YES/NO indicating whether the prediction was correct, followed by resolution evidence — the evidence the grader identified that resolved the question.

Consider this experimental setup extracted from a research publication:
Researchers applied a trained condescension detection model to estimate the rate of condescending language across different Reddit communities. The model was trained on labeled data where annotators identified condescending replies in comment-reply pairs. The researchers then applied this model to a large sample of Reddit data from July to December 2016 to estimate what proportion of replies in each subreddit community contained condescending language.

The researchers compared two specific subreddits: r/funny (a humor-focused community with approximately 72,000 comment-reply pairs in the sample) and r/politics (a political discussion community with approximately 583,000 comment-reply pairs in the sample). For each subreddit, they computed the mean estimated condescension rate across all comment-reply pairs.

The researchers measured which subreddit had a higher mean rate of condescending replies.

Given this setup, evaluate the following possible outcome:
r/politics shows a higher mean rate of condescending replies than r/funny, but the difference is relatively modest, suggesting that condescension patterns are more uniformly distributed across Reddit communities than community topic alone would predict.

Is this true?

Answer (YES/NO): NO